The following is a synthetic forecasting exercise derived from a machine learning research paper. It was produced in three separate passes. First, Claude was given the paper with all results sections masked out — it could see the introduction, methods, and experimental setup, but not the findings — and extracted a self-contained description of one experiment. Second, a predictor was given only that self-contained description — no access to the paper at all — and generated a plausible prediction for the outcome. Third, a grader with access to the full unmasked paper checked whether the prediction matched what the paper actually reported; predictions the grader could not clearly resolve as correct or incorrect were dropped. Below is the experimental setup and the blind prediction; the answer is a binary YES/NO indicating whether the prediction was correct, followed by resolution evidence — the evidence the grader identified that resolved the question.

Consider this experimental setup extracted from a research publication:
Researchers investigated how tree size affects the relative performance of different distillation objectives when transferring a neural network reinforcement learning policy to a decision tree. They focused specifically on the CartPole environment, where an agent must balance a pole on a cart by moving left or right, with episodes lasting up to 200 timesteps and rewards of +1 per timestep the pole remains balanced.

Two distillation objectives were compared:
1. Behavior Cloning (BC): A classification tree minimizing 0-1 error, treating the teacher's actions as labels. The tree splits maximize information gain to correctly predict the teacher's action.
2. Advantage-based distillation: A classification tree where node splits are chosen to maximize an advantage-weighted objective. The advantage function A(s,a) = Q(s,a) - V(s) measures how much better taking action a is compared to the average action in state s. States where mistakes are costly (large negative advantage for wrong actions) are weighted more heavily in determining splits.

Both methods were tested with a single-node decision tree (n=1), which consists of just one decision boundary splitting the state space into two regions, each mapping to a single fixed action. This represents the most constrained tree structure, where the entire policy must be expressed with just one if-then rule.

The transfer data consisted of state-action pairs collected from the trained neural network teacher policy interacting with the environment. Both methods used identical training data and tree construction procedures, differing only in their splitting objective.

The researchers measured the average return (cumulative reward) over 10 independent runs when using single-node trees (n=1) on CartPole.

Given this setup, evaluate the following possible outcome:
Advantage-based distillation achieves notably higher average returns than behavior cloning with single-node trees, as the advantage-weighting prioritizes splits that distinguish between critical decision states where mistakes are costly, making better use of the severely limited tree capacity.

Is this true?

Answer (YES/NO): NO